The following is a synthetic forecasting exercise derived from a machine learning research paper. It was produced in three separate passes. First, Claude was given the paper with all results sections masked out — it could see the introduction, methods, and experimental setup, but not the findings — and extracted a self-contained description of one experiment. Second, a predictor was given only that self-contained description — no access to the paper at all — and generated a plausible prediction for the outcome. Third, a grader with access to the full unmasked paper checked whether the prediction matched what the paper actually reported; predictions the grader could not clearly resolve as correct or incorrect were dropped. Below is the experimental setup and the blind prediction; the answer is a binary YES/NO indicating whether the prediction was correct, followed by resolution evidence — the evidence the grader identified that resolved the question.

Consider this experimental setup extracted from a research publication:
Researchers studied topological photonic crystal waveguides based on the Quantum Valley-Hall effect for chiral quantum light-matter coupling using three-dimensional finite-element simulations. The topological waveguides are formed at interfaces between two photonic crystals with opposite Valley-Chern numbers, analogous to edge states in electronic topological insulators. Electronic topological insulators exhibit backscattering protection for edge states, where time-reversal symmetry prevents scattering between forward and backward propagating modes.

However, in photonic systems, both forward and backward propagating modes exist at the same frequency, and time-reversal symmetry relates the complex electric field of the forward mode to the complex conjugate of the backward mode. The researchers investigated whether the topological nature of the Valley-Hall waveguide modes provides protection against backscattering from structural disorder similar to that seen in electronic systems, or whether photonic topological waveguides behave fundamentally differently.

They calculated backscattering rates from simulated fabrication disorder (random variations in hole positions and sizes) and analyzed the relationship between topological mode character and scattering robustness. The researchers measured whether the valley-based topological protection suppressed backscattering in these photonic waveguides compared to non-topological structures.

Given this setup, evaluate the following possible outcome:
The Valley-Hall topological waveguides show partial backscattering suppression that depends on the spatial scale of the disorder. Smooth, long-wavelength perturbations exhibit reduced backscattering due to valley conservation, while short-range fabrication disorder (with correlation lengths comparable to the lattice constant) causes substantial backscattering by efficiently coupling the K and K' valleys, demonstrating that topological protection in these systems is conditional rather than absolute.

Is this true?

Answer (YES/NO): NO